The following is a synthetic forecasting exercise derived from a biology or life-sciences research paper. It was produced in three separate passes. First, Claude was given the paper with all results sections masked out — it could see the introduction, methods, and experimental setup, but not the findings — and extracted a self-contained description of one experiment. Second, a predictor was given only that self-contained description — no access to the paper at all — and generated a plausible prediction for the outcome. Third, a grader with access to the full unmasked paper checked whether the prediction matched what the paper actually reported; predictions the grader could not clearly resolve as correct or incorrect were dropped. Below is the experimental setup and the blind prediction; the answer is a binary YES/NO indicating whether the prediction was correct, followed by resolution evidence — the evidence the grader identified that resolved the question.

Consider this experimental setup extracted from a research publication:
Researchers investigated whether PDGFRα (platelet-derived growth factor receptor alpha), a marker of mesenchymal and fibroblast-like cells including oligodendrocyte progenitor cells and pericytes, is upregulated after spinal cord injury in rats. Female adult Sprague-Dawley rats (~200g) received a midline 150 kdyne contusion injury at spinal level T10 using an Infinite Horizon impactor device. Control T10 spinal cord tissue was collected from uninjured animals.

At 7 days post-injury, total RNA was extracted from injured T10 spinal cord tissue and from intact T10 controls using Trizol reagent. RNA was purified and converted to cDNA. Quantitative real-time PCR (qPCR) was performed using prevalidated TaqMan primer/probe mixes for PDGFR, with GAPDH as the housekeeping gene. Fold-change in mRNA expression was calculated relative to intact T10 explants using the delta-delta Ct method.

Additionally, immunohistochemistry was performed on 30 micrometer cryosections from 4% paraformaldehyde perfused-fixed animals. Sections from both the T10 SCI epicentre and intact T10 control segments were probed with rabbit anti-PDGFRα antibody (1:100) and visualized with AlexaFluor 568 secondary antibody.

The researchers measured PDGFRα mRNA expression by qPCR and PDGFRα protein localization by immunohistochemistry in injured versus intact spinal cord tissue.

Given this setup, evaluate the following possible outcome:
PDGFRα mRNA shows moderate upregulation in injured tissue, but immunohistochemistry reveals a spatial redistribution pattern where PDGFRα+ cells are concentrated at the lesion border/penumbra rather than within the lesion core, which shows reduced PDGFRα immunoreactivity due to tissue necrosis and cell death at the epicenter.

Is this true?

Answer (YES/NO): NO